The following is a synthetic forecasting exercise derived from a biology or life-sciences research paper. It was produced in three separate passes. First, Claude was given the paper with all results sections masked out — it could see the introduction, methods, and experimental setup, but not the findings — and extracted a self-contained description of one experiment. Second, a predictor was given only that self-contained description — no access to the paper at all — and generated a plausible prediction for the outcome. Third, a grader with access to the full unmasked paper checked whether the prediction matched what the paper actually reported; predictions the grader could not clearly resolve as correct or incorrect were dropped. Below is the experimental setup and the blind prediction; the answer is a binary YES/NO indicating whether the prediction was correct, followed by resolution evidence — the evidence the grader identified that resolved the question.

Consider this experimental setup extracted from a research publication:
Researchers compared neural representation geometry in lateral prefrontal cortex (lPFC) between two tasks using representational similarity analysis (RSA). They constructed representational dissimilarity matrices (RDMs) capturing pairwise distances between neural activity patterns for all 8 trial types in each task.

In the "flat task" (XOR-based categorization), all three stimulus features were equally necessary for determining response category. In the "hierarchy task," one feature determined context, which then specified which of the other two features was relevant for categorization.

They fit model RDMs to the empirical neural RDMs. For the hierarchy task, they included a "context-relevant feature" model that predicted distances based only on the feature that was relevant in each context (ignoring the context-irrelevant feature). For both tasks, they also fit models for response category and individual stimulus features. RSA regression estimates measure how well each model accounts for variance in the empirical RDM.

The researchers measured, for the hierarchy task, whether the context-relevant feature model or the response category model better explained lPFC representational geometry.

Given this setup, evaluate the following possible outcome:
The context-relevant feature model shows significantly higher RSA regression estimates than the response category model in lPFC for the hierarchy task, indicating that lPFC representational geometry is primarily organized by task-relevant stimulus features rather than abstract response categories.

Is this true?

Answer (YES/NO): YES